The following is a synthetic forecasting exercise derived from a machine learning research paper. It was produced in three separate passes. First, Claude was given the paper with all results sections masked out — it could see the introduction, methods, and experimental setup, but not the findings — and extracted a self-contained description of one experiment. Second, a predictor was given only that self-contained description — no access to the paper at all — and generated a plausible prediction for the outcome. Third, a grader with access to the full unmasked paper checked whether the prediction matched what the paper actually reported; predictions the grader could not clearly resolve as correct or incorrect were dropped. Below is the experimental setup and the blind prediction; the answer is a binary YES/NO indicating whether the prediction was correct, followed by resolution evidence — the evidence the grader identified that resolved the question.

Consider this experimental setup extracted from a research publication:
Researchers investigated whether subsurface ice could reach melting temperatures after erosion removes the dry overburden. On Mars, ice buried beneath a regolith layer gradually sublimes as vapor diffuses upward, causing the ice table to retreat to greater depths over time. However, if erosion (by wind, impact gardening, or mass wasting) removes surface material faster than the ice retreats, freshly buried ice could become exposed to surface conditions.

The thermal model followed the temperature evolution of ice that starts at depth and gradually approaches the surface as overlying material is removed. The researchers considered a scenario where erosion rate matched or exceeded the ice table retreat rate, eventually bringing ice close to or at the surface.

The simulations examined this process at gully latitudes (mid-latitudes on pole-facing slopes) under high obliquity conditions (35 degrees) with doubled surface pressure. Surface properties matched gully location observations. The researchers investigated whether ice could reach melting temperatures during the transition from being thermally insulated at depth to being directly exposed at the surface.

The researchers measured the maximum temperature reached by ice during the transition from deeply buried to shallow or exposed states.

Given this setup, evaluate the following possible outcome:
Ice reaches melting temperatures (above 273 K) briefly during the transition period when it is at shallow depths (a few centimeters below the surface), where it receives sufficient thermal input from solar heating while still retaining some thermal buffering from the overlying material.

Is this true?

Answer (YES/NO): NO